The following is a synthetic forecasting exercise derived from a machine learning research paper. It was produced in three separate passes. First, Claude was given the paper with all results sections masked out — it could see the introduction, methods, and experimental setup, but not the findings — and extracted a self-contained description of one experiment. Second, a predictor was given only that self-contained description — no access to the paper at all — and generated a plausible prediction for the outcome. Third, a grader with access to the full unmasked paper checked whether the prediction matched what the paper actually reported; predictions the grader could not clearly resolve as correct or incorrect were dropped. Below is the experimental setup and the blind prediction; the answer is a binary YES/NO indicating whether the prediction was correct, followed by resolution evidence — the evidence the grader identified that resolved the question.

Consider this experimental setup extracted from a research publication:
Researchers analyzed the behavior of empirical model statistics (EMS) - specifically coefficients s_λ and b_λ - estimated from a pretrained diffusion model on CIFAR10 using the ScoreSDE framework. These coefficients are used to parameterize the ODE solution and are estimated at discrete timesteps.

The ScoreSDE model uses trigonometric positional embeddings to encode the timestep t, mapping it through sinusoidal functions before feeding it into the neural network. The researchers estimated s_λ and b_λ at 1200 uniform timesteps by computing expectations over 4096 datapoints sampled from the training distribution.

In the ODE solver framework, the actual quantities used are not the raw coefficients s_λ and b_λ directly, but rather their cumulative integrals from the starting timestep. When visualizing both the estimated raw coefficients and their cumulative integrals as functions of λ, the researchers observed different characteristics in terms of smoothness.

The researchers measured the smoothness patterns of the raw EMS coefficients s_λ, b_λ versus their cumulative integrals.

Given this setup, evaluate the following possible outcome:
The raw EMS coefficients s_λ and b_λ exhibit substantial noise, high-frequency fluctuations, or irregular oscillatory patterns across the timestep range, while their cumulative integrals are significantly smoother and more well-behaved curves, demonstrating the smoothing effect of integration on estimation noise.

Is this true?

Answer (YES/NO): NO